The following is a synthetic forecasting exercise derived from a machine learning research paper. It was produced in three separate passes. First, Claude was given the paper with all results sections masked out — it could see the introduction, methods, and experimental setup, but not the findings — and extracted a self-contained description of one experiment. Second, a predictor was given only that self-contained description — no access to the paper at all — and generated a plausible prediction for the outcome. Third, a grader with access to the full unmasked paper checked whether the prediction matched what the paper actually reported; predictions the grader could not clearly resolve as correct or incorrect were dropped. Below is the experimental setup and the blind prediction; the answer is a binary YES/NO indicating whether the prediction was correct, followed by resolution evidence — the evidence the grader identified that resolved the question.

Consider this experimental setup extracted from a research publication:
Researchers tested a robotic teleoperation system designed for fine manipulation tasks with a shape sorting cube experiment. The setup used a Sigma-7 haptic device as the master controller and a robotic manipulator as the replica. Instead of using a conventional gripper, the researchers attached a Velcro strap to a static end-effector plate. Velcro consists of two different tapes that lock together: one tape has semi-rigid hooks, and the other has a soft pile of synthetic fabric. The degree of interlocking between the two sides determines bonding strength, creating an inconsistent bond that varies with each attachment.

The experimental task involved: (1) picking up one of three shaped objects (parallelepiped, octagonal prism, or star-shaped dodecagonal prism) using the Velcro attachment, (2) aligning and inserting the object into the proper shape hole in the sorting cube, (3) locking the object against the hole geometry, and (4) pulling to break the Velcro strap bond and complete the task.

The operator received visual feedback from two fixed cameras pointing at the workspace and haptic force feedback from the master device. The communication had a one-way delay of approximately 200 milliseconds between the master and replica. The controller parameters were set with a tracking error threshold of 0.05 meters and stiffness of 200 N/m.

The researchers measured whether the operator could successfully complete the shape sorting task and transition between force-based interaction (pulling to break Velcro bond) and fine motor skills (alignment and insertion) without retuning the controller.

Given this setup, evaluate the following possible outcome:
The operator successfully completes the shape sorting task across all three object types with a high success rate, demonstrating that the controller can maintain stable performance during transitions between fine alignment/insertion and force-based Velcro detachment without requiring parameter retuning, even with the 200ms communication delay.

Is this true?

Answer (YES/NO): YES